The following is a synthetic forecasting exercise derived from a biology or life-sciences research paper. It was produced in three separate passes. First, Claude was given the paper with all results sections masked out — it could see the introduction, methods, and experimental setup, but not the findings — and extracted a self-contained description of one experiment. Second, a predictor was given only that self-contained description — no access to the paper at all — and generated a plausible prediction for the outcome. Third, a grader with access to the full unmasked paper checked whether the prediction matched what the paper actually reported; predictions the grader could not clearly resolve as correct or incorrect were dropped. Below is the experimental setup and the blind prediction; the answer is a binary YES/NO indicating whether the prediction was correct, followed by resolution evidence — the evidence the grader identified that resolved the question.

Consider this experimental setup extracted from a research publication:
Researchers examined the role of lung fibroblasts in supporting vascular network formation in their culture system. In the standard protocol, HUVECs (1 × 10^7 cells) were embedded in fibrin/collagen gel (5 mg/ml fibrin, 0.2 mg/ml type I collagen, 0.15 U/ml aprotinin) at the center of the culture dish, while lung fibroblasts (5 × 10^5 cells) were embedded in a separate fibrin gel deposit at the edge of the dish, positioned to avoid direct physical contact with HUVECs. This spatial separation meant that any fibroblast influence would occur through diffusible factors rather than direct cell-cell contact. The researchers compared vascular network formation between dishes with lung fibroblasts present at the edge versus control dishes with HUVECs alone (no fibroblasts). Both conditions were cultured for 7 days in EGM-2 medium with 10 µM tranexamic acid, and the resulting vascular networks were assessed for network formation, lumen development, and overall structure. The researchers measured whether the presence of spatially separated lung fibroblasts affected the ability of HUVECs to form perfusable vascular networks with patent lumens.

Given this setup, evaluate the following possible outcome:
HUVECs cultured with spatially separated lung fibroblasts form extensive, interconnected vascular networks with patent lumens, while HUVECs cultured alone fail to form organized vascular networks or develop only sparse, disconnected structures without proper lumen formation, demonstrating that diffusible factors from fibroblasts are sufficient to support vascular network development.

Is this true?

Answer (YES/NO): NO